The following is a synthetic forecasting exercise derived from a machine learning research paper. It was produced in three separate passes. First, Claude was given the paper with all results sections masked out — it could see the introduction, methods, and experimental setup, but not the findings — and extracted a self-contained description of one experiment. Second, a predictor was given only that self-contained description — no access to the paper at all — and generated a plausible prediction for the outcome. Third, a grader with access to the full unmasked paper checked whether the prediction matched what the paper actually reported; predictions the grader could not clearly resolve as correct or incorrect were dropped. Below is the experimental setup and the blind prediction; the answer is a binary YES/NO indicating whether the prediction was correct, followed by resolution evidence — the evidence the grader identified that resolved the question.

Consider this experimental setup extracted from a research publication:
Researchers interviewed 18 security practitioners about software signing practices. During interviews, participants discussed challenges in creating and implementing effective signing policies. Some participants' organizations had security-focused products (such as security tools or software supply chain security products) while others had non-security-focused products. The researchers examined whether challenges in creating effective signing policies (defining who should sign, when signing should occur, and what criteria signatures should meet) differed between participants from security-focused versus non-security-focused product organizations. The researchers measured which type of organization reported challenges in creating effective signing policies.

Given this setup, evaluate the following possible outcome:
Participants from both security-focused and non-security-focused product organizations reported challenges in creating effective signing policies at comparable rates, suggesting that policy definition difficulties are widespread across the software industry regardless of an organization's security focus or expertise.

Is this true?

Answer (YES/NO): NO